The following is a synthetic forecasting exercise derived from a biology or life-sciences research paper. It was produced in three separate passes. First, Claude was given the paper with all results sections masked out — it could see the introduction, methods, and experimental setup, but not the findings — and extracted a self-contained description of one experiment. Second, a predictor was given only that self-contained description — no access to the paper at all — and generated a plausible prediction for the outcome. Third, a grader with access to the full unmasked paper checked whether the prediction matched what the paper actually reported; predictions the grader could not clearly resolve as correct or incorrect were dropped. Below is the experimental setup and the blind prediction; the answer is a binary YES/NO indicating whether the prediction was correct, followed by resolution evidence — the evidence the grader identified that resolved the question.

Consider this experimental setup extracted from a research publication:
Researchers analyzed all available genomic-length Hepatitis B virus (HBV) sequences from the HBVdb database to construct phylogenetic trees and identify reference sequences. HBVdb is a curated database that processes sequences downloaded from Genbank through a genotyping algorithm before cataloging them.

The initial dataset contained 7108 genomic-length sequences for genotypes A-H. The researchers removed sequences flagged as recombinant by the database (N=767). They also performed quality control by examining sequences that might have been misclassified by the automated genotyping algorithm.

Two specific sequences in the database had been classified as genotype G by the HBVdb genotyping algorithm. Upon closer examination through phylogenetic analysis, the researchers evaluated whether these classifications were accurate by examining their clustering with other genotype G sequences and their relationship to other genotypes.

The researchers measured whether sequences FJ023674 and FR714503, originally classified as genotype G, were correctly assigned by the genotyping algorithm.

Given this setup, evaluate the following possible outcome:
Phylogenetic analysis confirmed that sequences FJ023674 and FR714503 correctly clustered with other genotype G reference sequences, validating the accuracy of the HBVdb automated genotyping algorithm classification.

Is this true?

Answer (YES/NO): NO